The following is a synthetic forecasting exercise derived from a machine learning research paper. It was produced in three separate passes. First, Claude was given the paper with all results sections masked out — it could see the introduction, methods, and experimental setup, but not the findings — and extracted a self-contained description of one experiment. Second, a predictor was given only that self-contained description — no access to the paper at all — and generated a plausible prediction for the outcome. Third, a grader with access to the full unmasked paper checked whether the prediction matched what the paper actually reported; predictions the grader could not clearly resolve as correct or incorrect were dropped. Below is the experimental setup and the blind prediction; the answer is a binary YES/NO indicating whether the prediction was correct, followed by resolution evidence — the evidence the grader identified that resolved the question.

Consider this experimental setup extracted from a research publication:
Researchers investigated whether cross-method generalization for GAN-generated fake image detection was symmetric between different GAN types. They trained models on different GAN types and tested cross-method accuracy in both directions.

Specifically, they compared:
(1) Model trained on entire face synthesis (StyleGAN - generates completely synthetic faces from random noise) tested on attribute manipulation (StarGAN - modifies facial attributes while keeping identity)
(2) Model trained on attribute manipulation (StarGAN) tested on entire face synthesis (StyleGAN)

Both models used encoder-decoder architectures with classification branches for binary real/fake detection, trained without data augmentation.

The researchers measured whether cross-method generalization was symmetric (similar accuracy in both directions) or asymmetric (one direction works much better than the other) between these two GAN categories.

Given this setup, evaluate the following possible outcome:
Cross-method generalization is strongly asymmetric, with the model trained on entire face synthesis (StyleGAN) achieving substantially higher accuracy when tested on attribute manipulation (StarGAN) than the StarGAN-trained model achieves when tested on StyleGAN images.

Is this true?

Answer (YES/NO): NO